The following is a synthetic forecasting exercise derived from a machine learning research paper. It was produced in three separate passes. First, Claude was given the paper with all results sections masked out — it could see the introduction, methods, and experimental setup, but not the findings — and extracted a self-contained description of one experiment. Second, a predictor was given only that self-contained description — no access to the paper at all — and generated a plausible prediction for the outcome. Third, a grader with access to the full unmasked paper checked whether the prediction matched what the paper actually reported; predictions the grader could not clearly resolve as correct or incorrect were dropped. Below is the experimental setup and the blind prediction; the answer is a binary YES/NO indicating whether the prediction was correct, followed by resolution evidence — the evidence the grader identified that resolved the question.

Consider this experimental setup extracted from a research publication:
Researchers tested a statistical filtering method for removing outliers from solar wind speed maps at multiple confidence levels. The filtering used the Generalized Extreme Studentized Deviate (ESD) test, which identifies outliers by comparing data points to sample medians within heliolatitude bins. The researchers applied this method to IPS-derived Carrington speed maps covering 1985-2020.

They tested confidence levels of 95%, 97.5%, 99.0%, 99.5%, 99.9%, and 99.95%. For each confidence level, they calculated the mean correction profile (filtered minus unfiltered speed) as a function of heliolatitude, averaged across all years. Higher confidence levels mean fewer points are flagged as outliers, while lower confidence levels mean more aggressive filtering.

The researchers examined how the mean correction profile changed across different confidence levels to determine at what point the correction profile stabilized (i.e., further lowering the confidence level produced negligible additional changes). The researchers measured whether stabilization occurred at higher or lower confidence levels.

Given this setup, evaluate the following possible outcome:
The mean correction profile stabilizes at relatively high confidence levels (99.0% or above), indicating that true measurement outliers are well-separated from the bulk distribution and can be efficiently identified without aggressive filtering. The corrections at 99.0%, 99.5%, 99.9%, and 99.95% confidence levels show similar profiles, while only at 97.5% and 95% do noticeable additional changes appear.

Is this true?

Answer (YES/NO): NO